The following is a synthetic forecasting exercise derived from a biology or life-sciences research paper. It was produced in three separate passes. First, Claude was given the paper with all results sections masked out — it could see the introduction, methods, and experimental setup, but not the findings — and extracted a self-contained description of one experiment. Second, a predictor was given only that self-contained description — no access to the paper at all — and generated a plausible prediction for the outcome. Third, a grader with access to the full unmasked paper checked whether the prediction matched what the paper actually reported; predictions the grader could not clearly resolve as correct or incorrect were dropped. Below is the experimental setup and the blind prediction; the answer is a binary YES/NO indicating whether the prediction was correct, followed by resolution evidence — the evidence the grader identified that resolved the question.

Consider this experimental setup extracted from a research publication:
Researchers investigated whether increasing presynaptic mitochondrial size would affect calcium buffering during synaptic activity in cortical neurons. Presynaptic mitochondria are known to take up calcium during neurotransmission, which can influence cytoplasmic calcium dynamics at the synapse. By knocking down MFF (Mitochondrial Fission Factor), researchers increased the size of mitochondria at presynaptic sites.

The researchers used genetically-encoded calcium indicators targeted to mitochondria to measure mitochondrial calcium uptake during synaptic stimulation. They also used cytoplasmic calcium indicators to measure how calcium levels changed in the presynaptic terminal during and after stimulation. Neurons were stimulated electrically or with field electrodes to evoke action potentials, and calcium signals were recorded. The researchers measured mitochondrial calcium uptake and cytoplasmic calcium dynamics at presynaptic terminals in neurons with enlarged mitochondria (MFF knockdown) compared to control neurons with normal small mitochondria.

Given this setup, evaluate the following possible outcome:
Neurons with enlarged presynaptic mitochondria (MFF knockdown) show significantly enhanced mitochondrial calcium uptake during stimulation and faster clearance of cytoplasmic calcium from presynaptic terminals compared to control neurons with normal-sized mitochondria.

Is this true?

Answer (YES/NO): NO